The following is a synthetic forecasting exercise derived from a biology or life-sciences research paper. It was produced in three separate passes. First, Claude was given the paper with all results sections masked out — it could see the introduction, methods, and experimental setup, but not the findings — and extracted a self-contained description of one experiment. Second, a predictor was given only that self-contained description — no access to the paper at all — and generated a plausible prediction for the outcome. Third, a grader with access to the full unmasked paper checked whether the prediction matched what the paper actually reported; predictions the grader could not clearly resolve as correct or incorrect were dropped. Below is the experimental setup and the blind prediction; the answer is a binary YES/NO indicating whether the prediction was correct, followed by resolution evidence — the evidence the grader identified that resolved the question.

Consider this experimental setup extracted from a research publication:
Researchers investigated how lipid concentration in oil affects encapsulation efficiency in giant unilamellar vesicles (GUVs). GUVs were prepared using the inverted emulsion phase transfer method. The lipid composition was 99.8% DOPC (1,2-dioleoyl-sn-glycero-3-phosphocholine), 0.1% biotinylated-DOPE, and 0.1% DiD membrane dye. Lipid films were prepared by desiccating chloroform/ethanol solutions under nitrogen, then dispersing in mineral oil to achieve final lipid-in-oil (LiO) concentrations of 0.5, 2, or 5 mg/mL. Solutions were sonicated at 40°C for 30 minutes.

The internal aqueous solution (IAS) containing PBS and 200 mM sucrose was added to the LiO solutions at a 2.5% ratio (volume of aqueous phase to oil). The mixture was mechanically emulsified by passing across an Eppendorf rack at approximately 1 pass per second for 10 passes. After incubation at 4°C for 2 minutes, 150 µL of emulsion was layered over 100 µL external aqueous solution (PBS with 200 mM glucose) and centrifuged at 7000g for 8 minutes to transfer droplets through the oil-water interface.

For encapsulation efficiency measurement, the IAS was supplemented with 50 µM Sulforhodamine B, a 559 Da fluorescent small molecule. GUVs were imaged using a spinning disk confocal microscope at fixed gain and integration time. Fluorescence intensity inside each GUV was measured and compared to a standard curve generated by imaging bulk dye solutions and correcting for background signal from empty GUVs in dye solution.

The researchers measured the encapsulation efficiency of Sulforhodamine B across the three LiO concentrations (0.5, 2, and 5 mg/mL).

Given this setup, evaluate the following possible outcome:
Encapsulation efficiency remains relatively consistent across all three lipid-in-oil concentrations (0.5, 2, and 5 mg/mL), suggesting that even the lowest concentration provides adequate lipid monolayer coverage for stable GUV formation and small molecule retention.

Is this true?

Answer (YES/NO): NO